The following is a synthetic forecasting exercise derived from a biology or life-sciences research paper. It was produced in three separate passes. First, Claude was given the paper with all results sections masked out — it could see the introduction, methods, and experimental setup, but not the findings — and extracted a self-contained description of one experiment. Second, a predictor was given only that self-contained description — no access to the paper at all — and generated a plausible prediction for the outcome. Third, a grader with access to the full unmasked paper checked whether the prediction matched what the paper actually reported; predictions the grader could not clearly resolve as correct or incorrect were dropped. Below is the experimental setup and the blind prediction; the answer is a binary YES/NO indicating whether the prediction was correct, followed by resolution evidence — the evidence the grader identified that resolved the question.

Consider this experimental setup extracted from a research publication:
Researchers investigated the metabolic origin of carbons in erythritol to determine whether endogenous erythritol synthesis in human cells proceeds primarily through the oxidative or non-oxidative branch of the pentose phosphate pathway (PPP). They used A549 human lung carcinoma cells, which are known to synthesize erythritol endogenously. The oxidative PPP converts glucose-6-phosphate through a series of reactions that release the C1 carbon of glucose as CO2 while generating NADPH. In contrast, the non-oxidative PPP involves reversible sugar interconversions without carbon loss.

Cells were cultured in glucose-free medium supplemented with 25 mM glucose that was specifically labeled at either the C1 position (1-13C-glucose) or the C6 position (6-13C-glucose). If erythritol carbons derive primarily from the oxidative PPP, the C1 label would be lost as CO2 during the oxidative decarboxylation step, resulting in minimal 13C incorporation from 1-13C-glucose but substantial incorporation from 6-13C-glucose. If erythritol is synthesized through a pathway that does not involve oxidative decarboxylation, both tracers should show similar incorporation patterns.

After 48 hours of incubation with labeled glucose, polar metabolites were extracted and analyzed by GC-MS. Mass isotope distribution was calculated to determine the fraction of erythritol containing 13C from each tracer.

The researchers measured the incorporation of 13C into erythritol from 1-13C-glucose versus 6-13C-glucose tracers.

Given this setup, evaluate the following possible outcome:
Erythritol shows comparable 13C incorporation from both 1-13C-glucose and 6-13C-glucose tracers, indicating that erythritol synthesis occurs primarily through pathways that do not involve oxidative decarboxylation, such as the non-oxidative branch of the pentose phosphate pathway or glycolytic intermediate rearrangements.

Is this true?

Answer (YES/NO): NO